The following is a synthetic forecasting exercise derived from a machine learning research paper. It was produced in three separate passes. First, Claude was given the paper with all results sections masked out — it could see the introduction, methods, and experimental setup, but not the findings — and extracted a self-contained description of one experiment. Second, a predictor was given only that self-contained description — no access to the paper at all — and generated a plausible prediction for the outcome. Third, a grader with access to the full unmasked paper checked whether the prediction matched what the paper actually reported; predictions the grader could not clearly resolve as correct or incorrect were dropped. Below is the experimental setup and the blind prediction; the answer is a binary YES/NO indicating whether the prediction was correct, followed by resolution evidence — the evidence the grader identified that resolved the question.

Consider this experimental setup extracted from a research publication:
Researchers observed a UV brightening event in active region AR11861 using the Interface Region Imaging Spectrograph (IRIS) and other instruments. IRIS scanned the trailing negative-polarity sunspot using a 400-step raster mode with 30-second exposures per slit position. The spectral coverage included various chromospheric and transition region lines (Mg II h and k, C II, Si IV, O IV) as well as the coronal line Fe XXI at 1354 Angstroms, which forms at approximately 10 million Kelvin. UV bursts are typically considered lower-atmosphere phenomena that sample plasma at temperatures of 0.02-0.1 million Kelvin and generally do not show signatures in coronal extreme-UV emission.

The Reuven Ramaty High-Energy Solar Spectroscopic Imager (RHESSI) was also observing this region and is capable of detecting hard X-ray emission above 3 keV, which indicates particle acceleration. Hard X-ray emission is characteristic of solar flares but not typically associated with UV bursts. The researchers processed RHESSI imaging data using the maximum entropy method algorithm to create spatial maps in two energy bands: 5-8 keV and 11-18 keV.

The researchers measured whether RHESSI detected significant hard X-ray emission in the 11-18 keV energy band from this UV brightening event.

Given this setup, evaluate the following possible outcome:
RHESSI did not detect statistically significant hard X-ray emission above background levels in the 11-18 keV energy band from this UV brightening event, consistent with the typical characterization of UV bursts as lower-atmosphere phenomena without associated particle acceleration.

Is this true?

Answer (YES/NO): NO